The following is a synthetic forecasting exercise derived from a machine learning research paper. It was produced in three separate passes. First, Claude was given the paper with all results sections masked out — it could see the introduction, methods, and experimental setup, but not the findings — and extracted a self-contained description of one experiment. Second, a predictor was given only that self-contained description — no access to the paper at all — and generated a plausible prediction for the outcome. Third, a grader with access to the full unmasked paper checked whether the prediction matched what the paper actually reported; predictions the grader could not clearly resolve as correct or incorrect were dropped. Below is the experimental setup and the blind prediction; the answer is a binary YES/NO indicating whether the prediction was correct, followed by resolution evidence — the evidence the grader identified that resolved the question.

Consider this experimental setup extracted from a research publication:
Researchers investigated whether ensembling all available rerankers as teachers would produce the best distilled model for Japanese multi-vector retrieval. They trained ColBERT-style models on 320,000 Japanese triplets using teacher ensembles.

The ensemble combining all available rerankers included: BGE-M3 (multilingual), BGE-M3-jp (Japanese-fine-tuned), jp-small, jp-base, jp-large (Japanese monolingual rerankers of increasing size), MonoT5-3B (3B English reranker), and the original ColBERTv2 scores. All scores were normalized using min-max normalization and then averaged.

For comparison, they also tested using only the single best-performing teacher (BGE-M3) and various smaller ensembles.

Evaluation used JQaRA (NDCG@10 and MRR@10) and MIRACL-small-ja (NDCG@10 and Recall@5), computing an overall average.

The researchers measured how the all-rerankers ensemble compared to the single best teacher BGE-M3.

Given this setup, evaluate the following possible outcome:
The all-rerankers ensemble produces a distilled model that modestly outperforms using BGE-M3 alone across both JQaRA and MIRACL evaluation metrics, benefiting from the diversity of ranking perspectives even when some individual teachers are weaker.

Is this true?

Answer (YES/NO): NO